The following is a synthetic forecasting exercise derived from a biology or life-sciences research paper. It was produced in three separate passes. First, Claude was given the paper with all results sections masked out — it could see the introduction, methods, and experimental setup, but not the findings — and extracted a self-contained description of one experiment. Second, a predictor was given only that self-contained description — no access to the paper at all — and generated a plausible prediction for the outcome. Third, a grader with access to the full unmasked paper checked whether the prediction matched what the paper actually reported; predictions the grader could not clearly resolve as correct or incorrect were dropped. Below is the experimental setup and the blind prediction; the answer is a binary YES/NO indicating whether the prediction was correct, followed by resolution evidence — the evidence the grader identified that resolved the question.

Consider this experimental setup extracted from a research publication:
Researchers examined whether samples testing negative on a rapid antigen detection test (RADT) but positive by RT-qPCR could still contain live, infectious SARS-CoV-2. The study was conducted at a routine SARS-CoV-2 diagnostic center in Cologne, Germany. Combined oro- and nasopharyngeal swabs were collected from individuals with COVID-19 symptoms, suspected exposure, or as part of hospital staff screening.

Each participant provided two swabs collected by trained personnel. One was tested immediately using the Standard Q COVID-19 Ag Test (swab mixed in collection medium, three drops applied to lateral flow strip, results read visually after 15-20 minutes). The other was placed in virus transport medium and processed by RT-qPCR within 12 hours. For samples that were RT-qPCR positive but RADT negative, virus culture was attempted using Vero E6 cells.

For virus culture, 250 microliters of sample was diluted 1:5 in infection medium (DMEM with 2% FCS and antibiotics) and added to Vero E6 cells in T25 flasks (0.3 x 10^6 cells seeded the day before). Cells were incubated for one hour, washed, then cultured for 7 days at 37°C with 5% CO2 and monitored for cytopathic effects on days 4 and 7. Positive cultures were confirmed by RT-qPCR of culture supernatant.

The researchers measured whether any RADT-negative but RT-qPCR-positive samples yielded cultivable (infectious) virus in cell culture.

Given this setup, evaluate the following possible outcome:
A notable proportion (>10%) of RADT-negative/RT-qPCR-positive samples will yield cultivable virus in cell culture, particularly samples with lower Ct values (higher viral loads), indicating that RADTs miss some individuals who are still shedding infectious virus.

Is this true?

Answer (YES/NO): NO